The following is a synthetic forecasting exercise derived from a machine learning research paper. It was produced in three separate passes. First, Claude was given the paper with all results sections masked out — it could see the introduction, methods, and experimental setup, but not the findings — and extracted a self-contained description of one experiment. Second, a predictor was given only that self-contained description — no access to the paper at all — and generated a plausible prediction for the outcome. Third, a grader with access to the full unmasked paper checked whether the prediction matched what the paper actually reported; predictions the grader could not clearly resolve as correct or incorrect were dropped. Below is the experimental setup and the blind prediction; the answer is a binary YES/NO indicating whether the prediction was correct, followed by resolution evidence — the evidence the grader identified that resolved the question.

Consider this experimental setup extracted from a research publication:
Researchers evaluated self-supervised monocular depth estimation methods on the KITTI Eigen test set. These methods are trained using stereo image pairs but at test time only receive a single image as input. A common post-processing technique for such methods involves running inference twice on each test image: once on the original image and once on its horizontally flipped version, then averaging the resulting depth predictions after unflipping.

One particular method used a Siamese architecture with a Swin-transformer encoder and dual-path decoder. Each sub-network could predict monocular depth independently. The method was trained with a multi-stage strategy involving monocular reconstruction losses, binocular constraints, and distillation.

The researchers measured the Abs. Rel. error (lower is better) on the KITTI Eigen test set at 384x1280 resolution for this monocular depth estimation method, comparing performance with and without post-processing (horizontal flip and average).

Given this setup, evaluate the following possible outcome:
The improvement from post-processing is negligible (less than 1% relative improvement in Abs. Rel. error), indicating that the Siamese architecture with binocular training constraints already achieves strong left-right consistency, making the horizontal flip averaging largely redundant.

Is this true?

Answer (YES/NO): NO